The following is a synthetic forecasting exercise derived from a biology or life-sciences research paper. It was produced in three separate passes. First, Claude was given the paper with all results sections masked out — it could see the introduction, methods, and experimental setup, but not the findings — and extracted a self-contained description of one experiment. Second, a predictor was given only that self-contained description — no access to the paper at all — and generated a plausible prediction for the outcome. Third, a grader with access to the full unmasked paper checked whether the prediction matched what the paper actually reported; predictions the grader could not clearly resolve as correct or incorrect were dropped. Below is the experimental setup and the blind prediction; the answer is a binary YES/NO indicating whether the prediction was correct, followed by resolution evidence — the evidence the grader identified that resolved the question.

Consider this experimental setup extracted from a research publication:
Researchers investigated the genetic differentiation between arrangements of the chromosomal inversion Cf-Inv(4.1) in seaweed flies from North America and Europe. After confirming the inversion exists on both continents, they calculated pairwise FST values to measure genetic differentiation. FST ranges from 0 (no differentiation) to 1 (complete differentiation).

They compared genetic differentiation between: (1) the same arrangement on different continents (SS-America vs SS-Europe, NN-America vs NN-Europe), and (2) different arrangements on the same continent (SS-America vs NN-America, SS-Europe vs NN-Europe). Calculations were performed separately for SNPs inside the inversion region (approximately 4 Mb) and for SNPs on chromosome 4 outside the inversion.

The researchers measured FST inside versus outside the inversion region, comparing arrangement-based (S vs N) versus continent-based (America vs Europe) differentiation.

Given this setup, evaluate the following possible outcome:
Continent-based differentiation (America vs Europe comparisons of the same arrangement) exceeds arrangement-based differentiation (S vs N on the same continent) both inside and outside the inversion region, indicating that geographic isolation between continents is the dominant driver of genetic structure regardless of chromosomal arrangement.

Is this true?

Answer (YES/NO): NO